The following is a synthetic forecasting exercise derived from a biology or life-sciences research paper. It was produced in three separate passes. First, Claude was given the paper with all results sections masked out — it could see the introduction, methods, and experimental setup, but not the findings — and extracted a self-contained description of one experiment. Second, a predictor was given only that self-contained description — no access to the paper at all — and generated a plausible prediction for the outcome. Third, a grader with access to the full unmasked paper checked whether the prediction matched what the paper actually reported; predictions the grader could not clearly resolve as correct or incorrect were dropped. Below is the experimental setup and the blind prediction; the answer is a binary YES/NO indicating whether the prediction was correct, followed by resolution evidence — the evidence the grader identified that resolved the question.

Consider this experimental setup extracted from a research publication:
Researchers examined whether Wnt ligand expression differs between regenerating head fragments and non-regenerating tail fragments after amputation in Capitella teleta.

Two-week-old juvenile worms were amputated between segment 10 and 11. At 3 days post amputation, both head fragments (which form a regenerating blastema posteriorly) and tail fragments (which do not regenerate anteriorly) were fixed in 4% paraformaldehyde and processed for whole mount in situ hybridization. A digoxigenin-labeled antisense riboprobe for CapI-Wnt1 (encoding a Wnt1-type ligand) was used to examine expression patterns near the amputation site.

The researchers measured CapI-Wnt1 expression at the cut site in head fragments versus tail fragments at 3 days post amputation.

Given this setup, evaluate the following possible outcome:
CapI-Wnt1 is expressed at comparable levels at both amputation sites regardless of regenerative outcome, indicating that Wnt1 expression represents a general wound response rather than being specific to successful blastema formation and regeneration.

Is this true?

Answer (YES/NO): NO